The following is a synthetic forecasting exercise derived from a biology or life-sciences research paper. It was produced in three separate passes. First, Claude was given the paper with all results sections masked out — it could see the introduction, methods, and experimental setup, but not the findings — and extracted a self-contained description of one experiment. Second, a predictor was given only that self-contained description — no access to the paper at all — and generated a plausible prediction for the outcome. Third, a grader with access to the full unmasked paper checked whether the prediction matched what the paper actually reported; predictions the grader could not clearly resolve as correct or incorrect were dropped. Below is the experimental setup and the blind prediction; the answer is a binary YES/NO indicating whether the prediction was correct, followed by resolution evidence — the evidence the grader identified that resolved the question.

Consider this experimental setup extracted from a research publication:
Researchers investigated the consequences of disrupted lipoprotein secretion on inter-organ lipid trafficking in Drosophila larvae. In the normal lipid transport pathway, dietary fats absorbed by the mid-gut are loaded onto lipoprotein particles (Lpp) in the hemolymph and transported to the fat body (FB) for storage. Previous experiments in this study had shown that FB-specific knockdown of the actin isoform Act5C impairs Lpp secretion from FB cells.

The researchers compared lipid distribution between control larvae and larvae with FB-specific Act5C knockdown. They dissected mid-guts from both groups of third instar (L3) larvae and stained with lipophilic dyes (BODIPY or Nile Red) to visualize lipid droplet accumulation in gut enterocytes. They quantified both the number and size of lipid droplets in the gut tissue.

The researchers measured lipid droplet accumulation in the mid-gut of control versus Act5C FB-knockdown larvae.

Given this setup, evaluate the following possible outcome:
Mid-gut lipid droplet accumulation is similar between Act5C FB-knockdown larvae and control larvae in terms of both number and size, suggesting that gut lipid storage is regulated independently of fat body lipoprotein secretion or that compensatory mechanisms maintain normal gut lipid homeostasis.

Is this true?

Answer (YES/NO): NO